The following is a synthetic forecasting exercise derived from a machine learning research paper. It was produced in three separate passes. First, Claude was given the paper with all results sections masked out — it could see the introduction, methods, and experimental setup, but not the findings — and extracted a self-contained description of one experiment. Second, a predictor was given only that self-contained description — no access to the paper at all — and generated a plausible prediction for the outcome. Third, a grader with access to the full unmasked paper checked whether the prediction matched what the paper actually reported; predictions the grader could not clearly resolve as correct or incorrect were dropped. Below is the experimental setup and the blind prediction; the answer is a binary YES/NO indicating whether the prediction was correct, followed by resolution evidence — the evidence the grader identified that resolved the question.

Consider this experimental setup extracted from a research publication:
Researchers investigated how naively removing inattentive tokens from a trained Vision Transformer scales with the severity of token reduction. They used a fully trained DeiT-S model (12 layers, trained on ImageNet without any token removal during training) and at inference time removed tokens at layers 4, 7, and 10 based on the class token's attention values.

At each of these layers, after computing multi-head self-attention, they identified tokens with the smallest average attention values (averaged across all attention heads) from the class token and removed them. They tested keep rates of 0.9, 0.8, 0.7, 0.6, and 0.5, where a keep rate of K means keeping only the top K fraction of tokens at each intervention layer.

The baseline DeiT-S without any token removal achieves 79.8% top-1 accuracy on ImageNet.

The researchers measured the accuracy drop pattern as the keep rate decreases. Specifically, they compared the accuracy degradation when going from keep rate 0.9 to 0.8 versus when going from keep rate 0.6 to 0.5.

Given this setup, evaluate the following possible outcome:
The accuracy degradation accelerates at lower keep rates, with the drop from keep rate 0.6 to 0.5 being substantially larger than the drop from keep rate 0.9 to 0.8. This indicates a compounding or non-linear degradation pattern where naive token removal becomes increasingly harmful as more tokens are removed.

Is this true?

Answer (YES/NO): YES